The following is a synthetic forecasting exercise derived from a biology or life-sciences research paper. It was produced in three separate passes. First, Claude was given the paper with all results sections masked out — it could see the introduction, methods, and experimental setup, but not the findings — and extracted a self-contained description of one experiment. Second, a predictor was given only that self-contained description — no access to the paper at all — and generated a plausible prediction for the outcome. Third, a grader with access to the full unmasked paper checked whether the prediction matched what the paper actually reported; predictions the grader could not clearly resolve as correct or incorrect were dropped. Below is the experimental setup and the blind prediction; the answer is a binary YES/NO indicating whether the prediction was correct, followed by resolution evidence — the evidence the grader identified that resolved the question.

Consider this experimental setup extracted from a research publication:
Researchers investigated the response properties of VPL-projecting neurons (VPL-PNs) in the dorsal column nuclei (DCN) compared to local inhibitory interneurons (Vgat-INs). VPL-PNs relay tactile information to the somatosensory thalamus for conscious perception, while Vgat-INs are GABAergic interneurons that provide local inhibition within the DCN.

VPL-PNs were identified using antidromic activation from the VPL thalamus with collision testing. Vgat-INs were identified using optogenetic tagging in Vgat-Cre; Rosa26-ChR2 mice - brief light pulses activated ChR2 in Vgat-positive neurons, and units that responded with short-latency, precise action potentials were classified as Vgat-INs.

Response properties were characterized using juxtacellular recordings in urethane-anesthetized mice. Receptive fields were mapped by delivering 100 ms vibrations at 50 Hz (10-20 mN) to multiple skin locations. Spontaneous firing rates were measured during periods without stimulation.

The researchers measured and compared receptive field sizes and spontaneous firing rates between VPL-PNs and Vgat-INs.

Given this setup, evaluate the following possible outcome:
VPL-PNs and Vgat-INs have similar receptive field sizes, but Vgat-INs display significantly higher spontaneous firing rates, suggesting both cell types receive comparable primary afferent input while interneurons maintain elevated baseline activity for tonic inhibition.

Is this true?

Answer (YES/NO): NO